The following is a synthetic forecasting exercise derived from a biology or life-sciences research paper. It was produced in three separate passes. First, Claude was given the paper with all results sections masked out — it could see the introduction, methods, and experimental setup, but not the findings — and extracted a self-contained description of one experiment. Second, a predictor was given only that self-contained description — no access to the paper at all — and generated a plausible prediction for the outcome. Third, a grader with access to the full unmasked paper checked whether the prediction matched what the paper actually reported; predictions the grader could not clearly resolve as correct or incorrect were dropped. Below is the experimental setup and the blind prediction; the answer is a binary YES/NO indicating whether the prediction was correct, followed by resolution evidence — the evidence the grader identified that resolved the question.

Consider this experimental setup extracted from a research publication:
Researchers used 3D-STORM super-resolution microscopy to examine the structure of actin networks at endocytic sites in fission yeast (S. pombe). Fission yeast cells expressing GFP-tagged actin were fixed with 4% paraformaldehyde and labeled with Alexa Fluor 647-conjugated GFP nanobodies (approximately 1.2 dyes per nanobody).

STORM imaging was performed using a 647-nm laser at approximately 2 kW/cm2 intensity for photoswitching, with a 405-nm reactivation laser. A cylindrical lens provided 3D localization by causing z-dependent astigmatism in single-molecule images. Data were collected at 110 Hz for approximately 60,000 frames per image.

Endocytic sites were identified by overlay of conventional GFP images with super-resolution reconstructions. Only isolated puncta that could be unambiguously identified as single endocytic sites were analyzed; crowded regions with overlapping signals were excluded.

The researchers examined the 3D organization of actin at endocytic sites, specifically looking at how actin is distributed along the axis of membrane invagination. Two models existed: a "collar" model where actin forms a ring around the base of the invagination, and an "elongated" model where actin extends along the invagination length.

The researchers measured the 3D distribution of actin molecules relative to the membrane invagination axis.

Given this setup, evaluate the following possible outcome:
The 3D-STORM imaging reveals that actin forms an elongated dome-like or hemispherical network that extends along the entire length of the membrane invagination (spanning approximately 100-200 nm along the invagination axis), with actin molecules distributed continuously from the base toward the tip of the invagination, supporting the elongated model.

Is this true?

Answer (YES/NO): NO